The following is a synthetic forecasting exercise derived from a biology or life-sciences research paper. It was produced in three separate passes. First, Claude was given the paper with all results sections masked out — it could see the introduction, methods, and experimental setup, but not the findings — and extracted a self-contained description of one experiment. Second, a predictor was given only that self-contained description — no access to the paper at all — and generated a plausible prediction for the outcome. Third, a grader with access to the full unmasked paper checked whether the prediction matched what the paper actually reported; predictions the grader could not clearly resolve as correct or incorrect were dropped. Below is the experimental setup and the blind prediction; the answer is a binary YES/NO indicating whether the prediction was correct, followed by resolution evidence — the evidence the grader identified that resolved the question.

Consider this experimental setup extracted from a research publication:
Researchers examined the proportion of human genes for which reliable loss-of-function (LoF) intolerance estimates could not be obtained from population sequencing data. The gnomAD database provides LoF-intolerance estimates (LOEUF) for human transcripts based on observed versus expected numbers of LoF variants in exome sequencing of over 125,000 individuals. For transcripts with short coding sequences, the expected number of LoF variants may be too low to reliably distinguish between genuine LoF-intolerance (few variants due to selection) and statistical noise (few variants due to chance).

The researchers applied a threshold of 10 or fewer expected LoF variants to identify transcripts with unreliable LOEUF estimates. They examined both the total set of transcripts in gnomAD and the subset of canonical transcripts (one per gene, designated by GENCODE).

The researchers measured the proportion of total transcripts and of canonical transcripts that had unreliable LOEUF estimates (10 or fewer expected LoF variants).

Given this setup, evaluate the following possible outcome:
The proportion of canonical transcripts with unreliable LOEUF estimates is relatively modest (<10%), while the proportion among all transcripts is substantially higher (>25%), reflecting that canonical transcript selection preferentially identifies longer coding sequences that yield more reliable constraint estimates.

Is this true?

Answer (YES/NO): NO